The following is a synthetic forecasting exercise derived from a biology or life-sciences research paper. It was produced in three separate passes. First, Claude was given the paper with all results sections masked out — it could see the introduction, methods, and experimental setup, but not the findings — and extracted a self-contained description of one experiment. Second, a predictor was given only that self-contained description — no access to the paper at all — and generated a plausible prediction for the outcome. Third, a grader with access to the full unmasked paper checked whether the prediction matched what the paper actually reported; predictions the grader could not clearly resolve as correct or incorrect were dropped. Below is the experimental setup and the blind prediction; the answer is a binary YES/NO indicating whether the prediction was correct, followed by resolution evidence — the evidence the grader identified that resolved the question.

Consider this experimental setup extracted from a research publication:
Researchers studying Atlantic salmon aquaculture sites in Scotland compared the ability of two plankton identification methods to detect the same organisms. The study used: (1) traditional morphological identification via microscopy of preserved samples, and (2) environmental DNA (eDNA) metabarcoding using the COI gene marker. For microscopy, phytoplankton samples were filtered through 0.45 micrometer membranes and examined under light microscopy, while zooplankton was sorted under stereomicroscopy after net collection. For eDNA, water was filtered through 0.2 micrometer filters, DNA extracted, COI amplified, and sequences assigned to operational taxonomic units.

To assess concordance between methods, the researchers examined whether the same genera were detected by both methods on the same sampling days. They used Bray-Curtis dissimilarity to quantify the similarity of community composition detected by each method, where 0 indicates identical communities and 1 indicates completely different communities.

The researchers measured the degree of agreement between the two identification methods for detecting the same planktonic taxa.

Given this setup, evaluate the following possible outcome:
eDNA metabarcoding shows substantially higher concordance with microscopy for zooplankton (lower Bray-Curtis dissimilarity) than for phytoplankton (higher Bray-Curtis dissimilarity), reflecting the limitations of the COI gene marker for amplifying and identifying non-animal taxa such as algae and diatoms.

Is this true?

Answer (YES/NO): NO